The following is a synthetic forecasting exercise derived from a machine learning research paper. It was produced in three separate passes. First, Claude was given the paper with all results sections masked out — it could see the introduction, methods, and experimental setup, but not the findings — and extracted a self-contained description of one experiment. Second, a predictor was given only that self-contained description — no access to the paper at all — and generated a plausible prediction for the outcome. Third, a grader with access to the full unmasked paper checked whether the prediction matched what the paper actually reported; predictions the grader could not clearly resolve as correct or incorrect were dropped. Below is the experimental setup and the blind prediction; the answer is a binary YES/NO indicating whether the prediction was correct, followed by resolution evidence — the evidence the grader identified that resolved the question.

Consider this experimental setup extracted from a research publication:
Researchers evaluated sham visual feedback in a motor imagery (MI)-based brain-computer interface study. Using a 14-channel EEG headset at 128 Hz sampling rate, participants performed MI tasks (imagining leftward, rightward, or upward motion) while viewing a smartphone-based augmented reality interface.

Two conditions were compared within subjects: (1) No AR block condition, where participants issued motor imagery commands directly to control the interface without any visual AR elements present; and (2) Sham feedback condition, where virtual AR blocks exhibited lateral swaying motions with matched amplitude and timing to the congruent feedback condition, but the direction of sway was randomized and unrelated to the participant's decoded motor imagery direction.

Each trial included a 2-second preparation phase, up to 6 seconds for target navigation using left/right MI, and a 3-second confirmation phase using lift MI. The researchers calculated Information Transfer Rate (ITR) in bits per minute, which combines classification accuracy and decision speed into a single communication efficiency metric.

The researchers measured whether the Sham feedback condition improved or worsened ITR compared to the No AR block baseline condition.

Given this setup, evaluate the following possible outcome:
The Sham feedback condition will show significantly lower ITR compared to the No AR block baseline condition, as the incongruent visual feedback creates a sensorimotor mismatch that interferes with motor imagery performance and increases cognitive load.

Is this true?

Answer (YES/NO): NO